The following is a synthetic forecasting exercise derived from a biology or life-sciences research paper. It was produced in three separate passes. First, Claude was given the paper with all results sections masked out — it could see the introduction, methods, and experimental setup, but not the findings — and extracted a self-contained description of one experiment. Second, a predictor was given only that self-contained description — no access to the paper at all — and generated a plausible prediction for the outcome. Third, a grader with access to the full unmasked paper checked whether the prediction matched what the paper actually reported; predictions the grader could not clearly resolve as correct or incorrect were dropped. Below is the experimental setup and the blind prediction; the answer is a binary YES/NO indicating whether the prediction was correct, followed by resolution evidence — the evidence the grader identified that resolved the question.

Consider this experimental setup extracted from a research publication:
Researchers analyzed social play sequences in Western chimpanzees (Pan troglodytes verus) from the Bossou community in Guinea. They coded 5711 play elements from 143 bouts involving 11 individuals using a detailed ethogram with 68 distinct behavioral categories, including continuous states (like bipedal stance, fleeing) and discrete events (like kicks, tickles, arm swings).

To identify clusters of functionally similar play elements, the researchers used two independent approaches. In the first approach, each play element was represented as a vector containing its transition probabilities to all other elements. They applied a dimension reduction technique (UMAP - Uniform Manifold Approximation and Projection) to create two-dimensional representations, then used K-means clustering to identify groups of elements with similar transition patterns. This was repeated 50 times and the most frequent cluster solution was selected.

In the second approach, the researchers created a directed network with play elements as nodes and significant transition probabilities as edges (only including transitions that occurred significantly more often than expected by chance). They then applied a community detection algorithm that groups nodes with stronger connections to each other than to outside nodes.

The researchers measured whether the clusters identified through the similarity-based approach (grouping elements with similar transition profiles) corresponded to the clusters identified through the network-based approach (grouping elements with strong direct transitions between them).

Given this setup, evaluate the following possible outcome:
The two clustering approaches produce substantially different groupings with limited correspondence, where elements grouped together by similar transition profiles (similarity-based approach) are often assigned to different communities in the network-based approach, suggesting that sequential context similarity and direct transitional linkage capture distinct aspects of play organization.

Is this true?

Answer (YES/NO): NO